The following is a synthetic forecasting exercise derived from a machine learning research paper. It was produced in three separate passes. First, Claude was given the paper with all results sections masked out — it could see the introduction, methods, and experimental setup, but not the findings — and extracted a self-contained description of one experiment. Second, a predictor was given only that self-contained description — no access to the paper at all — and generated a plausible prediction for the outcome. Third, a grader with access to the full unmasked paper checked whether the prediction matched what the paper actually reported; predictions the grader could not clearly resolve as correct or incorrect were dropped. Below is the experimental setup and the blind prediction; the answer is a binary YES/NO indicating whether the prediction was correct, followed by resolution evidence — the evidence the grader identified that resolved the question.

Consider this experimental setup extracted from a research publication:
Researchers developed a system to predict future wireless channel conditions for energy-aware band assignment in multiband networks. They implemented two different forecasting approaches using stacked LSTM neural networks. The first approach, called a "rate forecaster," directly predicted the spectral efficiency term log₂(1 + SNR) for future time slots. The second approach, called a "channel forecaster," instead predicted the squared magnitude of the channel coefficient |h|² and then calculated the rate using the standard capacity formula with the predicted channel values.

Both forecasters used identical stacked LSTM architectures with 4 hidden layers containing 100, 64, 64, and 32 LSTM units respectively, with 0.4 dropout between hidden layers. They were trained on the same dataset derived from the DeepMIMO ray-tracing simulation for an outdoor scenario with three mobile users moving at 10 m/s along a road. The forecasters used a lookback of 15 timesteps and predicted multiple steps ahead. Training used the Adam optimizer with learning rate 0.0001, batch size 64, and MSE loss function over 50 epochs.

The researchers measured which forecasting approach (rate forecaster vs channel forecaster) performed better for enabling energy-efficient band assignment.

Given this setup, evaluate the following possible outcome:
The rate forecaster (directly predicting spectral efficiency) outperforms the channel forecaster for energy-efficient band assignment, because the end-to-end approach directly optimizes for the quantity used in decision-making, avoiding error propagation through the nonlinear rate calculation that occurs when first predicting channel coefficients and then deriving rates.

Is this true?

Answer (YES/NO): YES